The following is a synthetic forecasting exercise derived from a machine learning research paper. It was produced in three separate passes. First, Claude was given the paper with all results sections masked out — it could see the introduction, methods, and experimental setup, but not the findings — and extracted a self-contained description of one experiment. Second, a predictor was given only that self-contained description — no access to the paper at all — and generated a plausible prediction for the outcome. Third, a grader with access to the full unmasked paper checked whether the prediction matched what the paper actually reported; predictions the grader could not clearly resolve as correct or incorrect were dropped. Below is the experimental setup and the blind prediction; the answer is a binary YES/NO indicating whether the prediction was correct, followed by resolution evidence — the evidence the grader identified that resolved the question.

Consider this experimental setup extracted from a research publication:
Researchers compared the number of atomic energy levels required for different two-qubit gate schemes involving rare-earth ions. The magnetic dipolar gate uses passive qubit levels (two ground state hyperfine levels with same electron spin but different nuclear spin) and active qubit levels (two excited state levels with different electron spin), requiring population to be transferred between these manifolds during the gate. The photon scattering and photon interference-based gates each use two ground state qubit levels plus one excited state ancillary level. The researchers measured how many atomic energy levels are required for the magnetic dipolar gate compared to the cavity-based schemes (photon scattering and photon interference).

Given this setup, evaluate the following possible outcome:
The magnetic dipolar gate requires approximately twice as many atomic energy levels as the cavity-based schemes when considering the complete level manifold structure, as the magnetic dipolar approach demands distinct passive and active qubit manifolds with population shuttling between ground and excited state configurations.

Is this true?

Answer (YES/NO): NO